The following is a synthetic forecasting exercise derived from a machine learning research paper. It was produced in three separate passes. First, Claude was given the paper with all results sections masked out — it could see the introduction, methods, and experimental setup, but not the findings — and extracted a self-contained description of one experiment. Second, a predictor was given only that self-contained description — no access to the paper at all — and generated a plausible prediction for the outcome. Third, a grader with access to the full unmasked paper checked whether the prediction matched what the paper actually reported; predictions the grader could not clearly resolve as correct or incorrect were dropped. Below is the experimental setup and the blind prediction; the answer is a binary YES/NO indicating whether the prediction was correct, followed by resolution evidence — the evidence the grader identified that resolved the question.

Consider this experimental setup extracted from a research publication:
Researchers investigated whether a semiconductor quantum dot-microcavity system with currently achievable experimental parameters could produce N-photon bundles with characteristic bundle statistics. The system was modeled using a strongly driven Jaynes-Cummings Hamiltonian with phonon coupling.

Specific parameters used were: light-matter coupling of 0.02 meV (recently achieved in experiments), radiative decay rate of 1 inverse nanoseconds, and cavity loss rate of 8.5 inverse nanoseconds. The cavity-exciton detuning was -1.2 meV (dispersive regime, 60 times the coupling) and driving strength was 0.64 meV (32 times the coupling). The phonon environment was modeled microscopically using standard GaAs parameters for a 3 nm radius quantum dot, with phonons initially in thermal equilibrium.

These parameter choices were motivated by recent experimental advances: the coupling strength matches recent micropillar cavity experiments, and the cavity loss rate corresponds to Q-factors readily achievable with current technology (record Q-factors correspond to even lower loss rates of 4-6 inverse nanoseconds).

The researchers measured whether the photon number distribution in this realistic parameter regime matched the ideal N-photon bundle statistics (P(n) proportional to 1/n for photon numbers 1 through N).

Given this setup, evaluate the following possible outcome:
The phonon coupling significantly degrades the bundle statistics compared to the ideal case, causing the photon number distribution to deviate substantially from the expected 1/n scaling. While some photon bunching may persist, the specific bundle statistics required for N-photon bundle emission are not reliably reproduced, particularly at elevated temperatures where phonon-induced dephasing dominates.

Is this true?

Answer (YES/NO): YES